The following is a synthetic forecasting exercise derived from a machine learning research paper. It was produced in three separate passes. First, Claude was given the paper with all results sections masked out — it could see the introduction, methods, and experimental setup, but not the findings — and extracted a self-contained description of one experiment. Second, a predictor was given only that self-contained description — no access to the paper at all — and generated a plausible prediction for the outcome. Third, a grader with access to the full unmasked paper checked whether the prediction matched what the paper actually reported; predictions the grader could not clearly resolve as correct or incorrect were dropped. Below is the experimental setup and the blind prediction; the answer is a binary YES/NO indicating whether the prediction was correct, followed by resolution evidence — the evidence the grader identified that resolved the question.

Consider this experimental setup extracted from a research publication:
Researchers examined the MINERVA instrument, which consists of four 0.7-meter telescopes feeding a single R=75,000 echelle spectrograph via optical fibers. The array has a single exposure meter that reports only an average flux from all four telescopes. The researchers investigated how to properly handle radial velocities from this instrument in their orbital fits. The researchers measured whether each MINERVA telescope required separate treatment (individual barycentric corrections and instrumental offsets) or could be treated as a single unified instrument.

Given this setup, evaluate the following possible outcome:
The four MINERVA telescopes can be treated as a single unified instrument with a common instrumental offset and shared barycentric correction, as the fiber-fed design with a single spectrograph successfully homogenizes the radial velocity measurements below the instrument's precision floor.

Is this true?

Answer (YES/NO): NO